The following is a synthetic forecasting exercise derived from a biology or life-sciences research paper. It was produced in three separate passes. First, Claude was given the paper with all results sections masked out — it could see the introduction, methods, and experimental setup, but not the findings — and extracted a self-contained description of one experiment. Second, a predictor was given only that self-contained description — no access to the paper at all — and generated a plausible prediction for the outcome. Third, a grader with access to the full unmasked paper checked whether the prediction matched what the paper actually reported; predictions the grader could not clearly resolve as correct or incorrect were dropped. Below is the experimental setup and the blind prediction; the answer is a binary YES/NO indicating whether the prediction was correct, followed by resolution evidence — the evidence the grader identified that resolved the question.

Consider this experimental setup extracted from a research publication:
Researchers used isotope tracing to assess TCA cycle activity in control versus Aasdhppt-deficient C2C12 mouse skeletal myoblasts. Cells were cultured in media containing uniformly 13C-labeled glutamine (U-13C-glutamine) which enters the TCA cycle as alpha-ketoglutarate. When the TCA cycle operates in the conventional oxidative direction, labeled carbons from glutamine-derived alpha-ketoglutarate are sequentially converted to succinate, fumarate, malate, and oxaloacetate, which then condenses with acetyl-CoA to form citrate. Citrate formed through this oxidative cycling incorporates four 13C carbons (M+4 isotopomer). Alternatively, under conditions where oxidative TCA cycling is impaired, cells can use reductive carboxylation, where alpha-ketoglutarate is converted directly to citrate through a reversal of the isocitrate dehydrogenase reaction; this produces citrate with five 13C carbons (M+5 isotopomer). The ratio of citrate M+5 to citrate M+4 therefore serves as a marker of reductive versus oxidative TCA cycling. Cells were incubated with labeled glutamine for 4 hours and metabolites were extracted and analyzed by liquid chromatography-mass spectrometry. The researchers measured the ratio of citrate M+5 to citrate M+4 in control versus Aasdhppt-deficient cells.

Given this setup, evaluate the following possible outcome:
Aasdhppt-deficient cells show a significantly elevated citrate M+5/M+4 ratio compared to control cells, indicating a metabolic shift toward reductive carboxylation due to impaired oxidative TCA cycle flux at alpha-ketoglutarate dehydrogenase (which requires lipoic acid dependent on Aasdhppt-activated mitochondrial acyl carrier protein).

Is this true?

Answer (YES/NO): YES